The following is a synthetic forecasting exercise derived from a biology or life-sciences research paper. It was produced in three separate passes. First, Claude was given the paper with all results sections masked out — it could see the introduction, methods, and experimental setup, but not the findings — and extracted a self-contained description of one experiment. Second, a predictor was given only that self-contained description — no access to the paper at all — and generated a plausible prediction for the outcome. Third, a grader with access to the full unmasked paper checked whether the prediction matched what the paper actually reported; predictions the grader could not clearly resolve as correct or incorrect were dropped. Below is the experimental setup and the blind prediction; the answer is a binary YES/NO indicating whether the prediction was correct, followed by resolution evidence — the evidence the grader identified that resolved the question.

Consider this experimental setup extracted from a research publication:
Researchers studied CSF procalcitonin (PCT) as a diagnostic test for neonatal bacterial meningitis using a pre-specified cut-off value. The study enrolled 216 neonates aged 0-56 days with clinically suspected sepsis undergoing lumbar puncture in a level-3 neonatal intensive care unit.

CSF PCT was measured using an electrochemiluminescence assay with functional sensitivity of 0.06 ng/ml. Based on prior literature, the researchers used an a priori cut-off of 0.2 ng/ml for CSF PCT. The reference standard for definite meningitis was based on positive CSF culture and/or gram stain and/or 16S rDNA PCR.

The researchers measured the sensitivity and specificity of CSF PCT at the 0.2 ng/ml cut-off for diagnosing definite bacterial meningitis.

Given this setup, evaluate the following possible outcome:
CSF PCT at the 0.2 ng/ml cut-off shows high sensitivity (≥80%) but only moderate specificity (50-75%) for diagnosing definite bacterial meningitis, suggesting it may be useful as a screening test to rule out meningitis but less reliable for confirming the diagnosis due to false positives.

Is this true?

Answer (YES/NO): NO